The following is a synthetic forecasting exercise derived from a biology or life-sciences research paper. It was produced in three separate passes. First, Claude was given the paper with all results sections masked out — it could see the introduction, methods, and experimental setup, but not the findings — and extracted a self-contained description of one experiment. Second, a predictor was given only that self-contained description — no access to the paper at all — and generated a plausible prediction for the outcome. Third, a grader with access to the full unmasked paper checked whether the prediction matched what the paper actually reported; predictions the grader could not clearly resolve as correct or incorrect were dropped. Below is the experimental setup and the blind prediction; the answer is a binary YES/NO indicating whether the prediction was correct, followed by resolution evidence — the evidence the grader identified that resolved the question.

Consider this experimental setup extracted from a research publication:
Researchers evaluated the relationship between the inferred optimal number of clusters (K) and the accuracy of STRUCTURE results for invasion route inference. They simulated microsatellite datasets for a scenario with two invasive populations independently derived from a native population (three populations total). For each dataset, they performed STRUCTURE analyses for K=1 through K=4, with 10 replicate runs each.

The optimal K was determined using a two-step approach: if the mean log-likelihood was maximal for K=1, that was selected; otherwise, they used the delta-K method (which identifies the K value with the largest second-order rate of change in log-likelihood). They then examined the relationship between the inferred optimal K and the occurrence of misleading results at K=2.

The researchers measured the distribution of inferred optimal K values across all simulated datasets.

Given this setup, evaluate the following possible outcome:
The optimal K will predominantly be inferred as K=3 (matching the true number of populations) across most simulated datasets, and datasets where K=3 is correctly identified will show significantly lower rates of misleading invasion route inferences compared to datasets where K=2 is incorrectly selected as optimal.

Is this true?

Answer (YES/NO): NO